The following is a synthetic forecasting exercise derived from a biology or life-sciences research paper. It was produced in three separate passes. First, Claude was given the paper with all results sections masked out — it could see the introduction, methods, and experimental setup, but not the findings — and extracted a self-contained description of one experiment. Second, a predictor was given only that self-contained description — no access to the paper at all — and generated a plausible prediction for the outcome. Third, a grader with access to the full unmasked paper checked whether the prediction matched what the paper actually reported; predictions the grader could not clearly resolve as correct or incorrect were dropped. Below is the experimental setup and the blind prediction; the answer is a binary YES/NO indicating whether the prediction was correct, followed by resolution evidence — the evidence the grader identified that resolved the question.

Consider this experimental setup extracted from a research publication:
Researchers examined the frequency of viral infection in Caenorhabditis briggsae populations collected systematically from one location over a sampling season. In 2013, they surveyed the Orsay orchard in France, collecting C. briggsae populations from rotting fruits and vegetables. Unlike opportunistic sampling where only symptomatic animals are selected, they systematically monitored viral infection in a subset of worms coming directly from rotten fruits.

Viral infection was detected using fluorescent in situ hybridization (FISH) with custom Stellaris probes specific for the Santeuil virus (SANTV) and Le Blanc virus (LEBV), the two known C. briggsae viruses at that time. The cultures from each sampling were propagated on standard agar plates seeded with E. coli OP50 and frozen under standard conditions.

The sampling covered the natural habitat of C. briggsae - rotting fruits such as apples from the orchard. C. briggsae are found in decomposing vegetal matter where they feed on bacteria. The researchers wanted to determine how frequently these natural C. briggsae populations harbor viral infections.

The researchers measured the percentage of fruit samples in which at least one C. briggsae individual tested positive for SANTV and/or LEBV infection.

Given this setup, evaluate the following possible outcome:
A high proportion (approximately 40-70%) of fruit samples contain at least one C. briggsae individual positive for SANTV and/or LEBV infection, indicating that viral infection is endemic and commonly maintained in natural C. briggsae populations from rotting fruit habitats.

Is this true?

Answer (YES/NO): YES